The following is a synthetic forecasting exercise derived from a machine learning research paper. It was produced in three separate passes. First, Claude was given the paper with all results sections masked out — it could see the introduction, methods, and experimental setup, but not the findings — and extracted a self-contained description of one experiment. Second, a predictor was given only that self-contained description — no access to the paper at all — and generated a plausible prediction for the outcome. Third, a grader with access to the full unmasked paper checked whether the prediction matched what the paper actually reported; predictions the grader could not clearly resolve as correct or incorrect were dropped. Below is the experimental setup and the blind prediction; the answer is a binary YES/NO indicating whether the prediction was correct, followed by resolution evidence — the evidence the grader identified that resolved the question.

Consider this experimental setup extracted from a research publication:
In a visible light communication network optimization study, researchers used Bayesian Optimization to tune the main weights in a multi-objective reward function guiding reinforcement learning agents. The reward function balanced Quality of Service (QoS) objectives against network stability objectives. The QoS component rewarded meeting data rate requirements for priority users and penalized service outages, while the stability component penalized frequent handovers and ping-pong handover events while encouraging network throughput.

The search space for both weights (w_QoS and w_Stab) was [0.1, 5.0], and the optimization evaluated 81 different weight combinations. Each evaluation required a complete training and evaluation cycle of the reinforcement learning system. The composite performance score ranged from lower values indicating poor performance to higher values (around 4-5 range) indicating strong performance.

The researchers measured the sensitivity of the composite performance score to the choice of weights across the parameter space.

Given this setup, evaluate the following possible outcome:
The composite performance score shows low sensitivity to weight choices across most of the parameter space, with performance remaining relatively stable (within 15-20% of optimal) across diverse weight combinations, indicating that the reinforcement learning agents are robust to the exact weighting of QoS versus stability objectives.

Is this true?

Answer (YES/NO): NO